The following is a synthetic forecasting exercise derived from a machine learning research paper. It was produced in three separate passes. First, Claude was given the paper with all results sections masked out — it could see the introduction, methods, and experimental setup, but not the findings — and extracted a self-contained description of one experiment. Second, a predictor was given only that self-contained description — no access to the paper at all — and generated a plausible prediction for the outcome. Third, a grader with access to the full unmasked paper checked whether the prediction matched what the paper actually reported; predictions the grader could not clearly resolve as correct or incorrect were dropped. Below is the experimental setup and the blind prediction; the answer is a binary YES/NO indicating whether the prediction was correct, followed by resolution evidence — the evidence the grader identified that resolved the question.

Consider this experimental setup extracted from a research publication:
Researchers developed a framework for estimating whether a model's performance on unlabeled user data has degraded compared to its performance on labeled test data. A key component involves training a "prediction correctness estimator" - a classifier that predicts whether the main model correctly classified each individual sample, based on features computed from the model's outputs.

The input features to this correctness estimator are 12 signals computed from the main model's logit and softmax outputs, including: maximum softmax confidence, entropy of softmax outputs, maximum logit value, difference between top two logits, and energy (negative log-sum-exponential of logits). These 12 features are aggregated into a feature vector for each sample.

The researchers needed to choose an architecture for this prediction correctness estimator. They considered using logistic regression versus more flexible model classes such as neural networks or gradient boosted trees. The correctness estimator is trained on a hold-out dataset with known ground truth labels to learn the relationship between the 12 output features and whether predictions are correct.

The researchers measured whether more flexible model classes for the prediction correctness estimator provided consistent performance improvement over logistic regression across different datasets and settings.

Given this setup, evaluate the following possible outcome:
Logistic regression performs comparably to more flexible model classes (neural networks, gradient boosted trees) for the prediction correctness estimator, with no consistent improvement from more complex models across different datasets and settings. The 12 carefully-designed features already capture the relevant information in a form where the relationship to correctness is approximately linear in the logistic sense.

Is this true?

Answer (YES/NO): YES